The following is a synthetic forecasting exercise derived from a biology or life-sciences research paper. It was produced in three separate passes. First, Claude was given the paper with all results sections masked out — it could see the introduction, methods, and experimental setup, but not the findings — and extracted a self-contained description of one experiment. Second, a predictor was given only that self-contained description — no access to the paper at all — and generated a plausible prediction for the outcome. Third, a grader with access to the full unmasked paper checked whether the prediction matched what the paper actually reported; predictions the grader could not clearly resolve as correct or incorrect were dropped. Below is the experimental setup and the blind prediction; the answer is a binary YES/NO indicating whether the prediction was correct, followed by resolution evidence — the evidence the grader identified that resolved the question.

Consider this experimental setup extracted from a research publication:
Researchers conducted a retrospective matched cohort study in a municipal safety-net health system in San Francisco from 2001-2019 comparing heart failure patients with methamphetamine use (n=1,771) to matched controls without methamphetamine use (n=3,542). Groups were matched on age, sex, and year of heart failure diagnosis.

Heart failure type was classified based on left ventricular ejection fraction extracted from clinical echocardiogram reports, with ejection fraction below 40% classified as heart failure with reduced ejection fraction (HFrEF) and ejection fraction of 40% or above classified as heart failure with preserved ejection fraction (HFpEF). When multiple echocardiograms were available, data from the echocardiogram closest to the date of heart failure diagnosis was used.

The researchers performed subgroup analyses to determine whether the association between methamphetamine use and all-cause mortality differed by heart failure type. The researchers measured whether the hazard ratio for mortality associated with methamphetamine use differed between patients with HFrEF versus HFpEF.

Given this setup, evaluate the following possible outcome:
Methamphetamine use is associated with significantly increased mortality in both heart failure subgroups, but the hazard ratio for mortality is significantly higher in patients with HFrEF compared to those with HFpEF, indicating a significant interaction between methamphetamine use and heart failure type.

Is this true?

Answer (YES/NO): NO